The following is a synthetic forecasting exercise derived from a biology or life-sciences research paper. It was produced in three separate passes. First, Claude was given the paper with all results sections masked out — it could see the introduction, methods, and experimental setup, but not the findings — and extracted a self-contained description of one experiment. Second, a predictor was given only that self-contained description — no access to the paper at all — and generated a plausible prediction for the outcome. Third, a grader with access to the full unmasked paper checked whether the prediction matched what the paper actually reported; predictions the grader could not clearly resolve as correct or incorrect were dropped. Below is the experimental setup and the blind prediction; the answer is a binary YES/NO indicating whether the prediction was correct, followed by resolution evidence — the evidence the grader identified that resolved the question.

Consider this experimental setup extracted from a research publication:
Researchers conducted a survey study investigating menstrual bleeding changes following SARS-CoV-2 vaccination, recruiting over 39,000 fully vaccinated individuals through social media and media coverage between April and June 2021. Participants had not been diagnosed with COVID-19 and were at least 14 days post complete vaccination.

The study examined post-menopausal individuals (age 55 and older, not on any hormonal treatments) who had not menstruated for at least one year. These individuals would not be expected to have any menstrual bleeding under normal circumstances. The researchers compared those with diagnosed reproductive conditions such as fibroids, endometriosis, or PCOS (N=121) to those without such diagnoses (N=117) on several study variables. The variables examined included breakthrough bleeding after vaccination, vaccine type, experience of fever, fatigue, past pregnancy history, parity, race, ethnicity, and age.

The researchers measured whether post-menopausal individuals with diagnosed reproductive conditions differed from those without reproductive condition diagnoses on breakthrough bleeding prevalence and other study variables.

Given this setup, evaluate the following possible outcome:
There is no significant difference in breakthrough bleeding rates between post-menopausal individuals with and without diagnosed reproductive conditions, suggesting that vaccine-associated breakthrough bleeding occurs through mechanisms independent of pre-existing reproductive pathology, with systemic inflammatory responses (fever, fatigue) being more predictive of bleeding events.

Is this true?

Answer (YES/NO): NO